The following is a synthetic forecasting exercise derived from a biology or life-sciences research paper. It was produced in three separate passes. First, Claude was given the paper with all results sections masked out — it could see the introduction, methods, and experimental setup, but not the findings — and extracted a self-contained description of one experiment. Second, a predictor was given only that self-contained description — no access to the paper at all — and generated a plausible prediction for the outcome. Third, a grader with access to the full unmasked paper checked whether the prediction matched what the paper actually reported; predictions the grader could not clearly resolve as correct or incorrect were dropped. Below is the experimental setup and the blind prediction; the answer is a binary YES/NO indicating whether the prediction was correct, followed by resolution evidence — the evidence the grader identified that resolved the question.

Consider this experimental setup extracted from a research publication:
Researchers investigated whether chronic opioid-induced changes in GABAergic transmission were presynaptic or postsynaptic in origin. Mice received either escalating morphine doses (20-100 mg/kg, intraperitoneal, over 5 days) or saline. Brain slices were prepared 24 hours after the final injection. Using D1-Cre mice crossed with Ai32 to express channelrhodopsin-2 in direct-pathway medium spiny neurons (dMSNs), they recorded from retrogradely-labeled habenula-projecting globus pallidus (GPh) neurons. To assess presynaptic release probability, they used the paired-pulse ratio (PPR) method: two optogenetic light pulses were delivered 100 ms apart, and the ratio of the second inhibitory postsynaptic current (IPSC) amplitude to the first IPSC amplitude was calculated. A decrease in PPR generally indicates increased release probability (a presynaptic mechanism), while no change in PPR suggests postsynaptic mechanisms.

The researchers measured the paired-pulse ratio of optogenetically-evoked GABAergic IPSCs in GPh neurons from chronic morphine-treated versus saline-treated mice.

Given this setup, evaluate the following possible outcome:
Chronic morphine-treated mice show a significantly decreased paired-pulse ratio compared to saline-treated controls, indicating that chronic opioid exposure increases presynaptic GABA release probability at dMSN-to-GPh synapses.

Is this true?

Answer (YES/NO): YES